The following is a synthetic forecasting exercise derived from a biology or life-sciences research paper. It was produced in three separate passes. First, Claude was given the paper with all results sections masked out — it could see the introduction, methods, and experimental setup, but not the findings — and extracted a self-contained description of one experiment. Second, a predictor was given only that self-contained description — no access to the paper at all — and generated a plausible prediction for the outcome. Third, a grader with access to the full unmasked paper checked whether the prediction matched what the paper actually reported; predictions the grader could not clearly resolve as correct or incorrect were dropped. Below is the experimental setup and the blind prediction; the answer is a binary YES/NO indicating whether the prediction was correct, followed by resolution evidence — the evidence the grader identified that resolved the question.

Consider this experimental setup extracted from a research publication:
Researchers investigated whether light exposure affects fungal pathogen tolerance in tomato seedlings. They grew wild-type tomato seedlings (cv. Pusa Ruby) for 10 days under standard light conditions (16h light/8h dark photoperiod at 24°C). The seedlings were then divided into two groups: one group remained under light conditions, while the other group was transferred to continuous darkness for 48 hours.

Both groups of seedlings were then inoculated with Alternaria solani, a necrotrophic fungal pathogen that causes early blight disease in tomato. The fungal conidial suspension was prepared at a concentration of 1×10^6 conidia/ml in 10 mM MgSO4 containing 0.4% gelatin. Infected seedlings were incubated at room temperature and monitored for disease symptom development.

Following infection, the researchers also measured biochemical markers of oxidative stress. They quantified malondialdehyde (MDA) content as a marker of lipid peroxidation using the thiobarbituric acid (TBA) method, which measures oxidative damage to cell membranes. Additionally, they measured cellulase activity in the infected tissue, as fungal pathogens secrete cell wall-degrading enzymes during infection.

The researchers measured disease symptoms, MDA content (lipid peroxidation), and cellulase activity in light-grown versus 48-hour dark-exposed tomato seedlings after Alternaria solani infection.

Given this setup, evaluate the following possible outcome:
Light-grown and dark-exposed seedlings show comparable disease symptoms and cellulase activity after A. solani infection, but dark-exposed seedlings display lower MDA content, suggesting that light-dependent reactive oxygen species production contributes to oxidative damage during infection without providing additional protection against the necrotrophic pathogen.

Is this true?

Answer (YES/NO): NO